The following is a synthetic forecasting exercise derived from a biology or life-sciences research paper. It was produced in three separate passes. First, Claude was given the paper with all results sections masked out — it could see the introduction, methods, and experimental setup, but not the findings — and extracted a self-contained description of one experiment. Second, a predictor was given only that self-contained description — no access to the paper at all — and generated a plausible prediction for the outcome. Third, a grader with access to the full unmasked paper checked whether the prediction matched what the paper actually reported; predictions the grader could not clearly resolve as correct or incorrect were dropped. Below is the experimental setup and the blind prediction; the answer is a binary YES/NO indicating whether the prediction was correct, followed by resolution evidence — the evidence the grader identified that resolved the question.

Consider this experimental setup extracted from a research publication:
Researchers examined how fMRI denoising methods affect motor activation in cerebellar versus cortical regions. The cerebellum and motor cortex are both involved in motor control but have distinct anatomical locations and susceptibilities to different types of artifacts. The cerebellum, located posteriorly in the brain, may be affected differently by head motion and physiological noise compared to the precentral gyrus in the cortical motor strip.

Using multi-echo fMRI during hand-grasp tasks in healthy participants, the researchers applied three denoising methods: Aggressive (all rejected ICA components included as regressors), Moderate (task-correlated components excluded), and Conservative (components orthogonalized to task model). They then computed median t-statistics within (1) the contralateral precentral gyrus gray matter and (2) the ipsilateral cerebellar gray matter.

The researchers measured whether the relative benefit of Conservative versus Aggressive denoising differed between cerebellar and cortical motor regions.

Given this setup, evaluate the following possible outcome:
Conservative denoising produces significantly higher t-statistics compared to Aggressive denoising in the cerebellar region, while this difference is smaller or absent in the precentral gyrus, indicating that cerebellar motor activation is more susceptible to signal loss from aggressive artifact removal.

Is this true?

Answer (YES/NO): NO